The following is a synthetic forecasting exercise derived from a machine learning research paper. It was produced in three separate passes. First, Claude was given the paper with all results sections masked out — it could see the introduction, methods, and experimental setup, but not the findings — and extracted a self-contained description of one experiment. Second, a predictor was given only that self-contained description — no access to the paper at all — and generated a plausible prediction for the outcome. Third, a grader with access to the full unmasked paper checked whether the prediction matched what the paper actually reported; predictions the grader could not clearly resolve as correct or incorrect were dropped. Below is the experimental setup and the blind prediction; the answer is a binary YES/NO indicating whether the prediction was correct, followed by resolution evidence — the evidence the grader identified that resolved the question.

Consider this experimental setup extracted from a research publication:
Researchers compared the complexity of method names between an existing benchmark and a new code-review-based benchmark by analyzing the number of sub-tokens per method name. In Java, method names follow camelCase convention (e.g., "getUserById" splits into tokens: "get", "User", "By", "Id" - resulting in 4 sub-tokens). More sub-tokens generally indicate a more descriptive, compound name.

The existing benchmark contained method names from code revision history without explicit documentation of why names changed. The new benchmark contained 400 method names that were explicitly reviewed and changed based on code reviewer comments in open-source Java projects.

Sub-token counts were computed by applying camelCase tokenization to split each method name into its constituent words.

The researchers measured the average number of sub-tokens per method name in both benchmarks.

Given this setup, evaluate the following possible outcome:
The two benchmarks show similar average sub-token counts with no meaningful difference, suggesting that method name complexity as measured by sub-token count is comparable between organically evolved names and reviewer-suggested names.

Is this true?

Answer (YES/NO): NO